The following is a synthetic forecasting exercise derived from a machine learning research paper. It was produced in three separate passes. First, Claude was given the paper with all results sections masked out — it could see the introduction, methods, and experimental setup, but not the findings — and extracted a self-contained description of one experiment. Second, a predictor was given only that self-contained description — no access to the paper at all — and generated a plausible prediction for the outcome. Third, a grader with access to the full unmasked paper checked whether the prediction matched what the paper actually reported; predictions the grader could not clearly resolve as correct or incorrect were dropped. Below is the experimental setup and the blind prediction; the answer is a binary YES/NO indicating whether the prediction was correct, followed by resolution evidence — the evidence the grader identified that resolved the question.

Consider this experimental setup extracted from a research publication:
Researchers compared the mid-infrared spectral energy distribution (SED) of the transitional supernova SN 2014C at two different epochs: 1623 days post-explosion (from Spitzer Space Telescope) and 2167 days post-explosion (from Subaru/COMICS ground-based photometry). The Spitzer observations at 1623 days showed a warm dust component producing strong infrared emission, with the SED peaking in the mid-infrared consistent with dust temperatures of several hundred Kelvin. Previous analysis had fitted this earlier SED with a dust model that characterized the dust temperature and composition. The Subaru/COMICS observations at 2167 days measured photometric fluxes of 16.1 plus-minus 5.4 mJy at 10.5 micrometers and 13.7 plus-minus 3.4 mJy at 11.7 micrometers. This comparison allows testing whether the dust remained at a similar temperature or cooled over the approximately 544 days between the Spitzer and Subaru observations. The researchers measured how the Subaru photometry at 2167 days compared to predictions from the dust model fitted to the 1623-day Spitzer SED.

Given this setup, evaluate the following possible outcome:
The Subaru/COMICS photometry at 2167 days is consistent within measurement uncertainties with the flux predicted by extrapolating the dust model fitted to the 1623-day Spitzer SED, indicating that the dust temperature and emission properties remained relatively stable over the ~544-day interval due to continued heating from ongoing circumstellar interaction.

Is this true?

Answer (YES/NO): NO